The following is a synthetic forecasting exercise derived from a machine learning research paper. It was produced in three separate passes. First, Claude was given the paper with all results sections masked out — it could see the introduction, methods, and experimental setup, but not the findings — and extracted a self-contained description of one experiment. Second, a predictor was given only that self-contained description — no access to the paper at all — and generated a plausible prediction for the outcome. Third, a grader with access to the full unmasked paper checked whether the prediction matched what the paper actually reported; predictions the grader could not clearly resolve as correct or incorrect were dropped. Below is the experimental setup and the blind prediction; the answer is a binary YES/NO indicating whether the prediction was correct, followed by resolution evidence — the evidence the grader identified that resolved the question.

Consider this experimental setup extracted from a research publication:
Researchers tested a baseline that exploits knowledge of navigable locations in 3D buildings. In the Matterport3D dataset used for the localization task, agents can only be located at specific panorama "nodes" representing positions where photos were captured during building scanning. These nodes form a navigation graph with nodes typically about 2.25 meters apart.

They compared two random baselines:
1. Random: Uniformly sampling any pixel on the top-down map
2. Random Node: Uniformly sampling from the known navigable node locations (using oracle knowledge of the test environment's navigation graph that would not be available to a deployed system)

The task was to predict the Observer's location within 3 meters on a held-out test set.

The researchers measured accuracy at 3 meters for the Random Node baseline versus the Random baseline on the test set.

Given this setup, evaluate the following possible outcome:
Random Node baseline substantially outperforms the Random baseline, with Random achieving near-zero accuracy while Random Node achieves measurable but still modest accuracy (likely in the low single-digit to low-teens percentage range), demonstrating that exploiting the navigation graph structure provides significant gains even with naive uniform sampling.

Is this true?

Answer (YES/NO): NO